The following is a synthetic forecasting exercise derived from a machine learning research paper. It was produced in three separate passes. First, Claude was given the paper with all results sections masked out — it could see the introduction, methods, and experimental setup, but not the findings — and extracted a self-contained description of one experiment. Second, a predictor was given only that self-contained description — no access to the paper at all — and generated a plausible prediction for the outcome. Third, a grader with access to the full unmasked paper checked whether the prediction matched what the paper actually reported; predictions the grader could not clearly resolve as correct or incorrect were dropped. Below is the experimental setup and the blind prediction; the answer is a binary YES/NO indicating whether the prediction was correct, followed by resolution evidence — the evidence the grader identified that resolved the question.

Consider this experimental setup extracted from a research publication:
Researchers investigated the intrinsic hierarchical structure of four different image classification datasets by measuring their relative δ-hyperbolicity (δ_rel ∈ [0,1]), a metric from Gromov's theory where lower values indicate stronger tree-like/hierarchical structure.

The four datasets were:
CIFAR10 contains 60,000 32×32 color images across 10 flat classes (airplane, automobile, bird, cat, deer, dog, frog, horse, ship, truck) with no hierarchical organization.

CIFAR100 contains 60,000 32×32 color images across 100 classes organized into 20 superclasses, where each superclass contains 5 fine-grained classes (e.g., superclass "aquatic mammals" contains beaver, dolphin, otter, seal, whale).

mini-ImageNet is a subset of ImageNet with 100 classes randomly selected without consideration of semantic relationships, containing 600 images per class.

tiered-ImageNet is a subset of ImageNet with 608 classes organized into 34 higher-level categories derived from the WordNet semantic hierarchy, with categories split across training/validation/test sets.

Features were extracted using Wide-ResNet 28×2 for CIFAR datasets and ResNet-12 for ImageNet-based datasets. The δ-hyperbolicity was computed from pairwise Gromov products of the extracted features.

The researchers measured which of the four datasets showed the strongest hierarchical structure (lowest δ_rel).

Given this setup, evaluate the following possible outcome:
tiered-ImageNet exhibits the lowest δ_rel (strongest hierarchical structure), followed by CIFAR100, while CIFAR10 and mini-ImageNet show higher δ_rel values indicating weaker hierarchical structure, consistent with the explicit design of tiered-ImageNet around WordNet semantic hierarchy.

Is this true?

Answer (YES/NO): YES